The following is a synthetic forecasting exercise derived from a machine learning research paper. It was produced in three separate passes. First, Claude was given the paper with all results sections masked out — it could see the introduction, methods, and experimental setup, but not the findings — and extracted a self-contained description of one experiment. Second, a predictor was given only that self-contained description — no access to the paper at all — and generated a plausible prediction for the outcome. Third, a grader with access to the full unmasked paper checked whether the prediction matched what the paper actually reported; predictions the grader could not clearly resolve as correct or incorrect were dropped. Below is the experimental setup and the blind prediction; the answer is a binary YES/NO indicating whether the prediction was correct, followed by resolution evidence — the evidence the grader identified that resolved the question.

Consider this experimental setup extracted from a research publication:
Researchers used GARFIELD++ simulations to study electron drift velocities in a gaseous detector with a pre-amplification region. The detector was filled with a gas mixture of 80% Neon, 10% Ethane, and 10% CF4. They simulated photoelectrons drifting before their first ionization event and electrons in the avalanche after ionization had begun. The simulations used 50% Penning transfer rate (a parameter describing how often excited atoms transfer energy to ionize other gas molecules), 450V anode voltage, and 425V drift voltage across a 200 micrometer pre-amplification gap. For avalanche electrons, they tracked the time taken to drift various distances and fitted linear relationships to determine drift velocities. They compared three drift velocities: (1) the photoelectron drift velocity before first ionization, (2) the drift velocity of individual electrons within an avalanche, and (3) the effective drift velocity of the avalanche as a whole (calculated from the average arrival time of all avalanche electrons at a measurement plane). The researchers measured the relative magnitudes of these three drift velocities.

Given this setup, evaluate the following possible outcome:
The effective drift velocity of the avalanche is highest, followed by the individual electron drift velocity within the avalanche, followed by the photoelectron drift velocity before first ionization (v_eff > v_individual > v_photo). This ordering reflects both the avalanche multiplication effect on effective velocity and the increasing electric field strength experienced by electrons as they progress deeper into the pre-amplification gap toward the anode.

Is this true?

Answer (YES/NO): YES